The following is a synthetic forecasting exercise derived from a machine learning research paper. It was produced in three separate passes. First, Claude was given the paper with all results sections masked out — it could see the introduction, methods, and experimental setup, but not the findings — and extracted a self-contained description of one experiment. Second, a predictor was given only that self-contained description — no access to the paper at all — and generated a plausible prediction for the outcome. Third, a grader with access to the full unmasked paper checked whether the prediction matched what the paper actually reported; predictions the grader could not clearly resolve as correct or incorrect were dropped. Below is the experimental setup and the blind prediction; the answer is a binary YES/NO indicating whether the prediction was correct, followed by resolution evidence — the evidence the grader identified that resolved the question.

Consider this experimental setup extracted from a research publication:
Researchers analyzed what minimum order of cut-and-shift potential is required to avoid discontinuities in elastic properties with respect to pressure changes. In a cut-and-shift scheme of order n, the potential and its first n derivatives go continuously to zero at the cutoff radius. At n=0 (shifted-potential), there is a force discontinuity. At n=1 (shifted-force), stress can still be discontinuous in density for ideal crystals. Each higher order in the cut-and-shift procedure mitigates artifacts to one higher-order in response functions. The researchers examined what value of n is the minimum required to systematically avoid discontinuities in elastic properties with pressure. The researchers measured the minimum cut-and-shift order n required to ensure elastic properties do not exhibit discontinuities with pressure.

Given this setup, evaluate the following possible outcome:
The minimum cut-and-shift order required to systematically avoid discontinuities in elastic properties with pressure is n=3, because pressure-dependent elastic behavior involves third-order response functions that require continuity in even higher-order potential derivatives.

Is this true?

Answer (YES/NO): YES